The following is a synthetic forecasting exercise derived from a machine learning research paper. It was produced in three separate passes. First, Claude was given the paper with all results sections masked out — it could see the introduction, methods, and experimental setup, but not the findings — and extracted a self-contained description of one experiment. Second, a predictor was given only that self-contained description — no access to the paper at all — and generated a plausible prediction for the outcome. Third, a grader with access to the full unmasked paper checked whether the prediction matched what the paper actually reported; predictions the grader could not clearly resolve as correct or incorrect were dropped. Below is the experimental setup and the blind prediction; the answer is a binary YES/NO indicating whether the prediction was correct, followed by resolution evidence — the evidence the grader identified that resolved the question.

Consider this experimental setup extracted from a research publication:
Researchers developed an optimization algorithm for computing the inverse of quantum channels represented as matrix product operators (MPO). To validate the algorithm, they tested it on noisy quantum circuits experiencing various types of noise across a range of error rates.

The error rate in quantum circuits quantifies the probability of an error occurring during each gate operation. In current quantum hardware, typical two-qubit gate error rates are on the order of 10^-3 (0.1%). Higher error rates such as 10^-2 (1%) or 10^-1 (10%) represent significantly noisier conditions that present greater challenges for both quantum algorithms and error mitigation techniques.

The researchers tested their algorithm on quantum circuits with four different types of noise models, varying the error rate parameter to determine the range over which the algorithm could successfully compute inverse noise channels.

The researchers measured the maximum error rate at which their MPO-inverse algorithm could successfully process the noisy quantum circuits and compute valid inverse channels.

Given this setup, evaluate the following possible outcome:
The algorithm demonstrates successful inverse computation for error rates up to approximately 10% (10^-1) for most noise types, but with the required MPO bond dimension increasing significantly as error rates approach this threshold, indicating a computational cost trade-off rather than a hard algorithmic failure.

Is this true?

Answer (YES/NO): NO